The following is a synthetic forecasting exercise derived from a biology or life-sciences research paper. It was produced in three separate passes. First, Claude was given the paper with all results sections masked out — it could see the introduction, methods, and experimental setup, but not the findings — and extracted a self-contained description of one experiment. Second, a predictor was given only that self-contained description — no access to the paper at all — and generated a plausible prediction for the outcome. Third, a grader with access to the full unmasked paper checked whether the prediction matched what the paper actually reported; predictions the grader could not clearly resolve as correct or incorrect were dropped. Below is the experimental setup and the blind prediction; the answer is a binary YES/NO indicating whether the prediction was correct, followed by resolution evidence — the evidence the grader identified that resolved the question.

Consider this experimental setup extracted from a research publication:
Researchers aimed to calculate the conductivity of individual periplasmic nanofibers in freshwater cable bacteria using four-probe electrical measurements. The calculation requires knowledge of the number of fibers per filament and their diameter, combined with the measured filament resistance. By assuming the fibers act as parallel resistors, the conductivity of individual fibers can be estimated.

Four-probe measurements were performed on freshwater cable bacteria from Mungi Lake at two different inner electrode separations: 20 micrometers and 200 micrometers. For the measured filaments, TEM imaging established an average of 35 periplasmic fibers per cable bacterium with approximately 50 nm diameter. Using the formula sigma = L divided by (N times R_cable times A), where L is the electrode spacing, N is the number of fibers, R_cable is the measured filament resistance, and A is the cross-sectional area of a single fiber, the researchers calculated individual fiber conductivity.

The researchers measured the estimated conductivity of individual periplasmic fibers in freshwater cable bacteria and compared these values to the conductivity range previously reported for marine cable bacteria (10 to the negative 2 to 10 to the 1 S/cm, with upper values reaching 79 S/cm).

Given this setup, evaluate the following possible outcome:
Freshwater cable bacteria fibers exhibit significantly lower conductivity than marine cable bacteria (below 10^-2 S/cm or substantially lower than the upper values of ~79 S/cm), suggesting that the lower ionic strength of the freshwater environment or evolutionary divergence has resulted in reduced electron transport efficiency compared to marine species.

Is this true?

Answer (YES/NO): NO